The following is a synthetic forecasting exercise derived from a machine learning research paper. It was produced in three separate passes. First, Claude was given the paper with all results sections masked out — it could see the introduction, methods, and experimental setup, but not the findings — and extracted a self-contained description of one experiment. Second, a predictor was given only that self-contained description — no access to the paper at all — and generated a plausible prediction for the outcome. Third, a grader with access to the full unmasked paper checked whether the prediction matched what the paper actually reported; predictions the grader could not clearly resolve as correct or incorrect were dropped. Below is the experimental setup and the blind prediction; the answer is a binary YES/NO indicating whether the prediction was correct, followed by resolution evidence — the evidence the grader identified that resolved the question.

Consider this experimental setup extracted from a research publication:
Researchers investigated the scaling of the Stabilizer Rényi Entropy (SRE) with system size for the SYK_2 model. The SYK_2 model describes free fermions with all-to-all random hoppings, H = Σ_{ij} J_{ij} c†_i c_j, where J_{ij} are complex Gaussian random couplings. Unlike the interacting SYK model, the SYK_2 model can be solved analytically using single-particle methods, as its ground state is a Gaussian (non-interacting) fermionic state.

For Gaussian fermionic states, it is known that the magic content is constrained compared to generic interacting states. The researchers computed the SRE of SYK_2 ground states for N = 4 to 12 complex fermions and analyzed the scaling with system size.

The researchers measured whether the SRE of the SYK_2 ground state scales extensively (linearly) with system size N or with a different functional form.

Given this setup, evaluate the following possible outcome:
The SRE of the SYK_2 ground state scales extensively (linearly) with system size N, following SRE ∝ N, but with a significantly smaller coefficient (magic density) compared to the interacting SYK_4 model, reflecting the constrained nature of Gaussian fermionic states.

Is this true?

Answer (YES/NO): YES